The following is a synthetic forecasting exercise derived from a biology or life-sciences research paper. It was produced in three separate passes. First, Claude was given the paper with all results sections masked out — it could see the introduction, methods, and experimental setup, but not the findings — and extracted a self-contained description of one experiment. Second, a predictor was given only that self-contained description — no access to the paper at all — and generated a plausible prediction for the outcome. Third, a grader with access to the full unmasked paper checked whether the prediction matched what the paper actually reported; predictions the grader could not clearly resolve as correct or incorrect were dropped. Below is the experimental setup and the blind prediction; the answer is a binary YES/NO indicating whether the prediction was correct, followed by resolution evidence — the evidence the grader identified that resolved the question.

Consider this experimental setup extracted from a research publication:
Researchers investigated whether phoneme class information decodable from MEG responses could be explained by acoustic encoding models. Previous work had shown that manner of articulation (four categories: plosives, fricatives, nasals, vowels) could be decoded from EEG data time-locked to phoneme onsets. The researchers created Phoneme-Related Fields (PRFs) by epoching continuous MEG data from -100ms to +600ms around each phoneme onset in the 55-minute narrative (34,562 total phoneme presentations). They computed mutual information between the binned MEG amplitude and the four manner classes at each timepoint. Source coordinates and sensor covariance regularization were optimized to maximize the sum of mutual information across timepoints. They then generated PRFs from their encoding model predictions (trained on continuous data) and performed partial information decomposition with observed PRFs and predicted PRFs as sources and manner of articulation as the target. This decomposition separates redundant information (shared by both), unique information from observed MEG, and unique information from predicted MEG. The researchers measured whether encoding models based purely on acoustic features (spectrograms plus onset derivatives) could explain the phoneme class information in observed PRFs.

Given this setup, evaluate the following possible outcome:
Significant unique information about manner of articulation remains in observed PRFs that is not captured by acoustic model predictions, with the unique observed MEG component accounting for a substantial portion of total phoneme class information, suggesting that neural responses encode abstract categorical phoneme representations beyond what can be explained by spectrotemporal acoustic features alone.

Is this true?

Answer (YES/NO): NO